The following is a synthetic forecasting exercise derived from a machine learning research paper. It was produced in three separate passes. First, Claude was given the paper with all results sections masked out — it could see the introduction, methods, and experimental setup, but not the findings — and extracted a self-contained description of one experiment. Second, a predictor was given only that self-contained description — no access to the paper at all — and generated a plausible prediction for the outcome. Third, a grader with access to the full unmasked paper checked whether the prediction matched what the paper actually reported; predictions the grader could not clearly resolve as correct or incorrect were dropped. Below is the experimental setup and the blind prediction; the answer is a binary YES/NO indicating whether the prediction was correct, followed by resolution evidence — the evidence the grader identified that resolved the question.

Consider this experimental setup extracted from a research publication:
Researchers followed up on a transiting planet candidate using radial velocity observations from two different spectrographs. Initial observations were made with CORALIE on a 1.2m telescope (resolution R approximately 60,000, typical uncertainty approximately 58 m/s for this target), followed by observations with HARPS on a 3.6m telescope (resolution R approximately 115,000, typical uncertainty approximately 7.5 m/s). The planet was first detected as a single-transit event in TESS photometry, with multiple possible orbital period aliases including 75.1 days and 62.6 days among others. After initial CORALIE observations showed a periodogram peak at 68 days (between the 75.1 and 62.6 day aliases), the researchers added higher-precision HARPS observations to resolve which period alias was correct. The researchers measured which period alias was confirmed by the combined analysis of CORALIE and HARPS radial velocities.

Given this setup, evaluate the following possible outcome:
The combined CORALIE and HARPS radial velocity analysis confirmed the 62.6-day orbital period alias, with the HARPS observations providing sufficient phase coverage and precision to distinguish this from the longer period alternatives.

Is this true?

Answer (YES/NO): NO